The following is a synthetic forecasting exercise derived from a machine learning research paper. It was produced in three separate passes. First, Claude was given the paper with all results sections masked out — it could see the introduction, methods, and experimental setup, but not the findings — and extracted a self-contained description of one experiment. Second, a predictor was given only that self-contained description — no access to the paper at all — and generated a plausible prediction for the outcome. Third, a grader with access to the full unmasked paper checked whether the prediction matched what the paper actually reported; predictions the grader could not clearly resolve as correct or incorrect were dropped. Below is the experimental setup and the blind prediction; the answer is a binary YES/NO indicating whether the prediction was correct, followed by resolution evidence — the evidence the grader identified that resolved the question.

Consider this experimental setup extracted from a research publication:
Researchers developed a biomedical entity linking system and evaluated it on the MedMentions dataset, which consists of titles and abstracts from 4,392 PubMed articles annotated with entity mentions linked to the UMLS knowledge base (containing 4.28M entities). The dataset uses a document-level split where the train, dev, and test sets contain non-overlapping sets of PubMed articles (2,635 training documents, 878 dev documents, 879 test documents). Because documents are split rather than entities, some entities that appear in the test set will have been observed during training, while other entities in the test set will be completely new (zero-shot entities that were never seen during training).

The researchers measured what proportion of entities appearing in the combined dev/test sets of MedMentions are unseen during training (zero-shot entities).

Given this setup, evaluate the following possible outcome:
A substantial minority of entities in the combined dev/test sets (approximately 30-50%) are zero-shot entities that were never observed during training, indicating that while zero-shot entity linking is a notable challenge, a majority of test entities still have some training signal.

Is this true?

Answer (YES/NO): YES